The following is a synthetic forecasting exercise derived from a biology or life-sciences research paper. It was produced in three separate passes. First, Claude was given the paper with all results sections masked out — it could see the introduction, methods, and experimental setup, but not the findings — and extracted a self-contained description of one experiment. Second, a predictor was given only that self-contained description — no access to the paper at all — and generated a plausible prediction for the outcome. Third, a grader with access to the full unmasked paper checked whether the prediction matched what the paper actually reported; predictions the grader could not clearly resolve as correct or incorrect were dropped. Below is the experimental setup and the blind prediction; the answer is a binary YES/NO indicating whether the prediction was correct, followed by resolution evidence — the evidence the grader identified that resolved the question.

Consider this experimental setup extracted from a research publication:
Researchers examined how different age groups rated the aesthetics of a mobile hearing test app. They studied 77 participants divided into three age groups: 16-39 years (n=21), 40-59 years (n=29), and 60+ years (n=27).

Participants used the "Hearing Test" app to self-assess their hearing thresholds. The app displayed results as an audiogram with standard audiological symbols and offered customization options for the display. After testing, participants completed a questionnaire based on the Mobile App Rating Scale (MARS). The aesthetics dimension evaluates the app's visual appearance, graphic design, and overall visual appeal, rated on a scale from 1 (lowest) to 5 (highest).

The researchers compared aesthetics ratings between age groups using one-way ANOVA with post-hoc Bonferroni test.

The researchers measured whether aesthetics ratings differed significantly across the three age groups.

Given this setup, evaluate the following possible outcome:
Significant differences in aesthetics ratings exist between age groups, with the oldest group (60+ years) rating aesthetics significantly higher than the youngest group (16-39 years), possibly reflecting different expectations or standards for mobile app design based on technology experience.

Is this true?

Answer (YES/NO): NO